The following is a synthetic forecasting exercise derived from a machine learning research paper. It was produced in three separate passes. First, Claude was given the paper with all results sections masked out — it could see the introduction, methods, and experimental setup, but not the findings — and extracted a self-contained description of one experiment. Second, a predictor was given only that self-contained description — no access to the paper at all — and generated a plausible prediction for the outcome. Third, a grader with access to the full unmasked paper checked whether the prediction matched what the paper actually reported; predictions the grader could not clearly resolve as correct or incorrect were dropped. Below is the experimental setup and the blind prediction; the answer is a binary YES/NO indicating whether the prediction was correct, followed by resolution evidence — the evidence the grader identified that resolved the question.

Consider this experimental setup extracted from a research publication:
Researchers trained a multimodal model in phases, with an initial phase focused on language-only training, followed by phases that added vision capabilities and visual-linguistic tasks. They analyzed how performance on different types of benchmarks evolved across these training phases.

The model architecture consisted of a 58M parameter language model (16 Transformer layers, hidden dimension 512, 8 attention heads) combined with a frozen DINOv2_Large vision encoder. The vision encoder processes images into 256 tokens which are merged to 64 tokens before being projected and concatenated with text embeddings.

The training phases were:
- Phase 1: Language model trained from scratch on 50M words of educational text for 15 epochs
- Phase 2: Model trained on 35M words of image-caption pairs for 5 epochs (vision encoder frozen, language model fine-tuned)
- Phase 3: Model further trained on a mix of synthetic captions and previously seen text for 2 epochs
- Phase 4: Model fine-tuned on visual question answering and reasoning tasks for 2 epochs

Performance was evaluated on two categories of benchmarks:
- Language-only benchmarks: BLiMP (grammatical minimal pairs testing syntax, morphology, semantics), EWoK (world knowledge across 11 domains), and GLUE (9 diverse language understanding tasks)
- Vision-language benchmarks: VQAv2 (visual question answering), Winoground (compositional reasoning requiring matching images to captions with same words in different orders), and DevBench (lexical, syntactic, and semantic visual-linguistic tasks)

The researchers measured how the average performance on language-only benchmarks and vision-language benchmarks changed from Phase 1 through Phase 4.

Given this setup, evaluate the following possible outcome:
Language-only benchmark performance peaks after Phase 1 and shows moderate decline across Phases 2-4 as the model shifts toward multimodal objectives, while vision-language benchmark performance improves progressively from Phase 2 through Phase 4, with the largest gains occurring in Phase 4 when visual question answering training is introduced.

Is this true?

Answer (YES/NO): NO